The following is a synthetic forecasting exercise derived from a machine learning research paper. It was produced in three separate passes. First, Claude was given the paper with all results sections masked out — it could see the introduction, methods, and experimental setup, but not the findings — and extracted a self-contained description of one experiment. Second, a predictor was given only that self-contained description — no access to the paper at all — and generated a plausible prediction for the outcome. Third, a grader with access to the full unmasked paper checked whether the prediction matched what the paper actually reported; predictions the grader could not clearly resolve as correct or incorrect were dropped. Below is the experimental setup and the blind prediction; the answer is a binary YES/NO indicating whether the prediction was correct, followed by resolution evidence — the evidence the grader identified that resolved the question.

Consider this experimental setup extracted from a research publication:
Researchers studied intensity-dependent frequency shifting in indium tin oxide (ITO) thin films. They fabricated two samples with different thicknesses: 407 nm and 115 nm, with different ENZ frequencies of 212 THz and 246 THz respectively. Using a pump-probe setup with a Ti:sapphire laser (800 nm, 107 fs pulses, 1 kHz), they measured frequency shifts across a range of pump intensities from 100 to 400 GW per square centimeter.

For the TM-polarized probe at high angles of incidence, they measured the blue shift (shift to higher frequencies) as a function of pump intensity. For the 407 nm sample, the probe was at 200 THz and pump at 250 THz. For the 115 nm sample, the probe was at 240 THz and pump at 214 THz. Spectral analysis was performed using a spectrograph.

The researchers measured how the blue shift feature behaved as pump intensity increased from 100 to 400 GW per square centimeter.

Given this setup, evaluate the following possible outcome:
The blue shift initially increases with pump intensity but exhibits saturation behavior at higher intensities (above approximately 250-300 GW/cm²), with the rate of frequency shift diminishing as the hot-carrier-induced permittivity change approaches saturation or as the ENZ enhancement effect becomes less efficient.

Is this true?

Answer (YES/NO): NO